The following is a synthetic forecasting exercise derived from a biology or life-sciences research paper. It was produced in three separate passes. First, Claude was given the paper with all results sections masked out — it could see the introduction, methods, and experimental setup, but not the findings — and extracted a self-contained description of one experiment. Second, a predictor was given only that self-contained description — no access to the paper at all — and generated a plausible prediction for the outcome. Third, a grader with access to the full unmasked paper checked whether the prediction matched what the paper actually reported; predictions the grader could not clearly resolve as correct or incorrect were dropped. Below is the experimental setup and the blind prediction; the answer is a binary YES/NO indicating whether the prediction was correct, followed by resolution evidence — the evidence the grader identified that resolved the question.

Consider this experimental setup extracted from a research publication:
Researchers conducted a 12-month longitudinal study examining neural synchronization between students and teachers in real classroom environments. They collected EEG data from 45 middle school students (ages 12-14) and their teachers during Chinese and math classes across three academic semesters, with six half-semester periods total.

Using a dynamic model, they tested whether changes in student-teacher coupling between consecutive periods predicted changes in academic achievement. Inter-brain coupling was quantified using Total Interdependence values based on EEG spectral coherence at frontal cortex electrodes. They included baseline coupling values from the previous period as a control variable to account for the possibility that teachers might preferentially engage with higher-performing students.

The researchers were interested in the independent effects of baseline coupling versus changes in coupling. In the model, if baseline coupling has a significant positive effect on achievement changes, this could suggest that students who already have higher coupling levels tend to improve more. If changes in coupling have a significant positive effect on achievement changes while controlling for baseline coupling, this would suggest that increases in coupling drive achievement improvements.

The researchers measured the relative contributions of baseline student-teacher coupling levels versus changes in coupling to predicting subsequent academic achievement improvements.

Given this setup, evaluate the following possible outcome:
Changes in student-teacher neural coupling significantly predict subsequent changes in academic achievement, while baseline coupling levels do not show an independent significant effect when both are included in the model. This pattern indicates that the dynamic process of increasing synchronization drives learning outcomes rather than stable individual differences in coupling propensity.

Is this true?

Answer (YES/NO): NO